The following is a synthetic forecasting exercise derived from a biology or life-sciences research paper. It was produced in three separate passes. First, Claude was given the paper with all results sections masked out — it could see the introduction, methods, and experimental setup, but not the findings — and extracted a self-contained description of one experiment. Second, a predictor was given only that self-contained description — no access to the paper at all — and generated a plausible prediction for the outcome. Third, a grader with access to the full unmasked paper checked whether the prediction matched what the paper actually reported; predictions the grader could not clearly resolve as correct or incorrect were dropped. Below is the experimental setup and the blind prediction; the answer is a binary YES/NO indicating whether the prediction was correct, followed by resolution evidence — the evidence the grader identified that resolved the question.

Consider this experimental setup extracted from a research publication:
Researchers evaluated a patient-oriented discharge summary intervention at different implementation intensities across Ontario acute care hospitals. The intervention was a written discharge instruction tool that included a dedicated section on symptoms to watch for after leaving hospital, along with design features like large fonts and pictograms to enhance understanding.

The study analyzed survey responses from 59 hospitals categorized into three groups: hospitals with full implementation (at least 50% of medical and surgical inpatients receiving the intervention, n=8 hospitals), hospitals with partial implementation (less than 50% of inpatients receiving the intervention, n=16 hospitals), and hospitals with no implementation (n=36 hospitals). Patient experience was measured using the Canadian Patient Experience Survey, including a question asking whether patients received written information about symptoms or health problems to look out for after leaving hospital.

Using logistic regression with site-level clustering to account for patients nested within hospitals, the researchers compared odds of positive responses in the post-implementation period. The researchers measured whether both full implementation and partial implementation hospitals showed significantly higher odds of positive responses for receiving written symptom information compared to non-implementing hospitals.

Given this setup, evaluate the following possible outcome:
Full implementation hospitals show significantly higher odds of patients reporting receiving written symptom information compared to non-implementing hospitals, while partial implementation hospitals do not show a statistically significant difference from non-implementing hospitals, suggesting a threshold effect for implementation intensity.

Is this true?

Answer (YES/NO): NO